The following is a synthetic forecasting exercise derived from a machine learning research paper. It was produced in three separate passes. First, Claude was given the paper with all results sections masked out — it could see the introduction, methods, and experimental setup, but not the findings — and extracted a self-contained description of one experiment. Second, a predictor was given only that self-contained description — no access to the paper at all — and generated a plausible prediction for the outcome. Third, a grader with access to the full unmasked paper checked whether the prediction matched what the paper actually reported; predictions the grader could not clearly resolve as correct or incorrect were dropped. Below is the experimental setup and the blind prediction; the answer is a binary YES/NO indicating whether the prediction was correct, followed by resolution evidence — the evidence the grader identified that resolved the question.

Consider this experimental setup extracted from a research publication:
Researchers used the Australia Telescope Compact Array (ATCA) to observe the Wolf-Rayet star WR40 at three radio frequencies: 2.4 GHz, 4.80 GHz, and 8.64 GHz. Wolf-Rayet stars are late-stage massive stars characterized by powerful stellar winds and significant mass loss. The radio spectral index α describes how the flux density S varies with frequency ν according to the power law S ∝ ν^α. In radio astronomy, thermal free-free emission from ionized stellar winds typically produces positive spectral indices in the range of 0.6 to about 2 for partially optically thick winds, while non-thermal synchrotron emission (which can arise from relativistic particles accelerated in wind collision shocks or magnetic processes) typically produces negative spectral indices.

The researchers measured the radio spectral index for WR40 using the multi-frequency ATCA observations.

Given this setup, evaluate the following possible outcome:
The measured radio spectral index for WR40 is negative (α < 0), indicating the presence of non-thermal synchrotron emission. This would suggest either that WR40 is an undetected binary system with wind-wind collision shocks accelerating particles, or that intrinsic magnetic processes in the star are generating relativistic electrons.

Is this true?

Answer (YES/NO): NO